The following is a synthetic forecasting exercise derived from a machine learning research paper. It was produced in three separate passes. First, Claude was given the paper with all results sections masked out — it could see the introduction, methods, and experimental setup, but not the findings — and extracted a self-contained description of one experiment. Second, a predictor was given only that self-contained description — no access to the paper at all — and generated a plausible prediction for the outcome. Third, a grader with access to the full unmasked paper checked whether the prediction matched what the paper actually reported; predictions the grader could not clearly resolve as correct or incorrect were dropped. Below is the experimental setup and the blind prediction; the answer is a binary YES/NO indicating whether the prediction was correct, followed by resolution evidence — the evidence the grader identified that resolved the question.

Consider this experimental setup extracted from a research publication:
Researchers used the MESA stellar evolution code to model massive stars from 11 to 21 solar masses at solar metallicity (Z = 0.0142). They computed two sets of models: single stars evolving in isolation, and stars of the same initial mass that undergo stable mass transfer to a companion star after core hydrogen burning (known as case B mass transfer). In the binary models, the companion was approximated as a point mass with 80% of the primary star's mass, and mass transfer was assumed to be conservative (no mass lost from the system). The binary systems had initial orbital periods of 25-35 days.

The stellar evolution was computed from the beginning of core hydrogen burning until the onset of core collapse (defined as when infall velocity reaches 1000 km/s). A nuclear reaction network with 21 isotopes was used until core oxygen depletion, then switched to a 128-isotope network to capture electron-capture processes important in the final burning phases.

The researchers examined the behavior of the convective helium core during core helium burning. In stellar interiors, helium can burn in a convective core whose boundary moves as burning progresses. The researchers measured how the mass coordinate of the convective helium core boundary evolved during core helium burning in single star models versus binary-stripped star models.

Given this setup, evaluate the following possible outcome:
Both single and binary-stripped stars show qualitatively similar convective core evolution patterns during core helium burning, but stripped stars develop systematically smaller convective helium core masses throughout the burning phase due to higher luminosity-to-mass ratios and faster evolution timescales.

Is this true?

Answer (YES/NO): NO